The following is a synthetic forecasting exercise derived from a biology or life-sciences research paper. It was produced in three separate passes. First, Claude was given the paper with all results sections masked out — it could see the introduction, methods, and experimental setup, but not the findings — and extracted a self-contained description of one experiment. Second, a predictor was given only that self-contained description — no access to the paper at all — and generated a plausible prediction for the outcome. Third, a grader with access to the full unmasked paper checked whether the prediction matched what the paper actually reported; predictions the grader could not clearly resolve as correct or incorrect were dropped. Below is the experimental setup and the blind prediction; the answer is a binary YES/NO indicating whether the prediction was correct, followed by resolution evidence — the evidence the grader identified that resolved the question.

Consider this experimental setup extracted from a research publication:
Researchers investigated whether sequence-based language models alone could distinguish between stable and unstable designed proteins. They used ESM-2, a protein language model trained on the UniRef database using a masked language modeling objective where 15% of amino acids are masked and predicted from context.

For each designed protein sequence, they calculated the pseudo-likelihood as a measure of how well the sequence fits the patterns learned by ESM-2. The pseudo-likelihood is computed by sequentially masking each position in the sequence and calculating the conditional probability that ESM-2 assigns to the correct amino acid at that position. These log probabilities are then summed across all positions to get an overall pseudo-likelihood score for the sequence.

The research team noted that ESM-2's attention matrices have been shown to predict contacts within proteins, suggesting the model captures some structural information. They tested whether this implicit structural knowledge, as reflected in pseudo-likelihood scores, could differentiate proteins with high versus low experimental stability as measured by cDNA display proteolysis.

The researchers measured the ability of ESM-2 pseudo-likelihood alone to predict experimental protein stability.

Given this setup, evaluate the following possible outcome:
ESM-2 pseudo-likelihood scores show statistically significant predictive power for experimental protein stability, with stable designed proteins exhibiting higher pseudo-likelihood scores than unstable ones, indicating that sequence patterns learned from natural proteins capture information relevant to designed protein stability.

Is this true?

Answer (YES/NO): NO